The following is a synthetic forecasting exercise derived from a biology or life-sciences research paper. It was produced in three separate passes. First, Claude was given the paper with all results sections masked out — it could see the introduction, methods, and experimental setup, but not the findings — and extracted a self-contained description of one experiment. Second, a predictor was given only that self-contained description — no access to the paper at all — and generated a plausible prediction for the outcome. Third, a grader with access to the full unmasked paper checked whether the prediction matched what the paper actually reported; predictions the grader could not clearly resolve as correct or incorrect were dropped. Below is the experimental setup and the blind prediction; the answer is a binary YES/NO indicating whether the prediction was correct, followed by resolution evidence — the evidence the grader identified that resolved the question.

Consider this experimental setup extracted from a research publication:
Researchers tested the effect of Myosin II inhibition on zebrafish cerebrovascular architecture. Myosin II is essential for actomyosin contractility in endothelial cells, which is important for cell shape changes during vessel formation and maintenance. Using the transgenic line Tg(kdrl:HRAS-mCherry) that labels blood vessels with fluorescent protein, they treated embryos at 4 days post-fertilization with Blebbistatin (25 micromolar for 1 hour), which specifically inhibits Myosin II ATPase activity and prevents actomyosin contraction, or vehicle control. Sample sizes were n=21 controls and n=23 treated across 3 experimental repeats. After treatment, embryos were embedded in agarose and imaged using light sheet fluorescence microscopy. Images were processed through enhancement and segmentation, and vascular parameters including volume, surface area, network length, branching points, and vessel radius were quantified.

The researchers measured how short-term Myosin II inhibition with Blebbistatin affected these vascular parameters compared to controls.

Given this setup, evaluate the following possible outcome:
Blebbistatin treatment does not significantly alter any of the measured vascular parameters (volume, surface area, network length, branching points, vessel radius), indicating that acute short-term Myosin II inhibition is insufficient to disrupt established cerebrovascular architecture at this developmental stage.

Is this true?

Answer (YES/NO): NO